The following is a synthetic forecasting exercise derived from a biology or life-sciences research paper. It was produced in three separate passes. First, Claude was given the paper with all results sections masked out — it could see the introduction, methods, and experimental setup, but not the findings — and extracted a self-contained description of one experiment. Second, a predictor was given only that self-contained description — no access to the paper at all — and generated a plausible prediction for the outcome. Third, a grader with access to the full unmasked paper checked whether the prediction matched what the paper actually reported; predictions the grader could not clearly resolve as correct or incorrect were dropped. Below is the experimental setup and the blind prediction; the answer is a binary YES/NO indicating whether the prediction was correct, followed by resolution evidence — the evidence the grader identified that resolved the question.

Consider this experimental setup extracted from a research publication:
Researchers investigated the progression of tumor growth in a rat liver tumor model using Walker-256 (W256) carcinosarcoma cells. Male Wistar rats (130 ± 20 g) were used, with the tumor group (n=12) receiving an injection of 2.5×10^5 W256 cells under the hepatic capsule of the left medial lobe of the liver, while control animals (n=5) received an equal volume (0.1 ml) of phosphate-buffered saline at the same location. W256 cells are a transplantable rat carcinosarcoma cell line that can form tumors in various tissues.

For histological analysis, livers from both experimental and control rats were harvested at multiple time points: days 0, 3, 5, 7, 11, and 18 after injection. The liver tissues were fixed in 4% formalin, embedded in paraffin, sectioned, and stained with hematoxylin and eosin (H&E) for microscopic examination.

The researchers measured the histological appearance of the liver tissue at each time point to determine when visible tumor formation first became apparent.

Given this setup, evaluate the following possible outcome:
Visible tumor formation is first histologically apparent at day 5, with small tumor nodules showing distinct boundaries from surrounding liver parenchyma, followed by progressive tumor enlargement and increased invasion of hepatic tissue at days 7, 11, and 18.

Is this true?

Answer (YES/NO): NO